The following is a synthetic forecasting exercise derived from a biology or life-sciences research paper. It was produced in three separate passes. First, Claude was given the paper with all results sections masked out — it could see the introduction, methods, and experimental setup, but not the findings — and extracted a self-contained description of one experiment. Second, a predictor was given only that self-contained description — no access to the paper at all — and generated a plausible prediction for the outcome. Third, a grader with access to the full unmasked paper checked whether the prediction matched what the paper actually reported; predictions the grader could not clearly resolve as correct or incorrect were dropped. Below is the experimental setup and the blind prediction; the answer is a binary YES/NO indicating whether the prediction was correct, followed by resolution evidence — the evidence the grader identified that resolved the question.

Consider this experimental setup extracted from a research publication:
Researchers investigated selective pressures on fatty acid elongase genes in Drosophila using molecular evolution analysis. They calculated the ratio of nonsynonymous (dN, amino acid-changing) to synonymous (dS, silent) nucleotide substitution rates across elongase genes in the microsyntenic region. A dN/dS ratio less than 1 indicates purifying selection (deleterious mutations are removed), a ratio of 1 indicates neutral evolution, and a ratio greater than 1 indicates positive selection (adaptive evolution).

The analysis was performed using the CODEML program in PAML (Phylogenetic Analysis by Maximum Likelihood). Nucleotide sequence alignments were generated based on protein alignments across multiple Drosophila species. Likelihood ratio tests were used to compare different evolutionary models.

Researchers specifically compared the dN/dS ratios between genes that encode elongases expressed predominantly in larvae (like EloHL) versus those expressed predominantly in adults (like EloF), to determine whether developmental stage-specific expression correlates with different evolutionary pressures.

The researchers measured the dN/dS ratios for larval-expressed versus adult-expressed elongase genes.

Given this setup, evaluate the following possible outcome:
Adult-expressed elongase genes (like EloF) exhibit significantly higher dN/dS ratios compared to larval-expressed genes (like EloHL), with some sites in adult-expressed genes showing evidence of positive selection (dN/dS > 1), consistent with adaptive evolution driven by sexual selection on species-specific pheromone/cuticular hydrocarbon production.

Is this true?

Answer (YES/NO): NO